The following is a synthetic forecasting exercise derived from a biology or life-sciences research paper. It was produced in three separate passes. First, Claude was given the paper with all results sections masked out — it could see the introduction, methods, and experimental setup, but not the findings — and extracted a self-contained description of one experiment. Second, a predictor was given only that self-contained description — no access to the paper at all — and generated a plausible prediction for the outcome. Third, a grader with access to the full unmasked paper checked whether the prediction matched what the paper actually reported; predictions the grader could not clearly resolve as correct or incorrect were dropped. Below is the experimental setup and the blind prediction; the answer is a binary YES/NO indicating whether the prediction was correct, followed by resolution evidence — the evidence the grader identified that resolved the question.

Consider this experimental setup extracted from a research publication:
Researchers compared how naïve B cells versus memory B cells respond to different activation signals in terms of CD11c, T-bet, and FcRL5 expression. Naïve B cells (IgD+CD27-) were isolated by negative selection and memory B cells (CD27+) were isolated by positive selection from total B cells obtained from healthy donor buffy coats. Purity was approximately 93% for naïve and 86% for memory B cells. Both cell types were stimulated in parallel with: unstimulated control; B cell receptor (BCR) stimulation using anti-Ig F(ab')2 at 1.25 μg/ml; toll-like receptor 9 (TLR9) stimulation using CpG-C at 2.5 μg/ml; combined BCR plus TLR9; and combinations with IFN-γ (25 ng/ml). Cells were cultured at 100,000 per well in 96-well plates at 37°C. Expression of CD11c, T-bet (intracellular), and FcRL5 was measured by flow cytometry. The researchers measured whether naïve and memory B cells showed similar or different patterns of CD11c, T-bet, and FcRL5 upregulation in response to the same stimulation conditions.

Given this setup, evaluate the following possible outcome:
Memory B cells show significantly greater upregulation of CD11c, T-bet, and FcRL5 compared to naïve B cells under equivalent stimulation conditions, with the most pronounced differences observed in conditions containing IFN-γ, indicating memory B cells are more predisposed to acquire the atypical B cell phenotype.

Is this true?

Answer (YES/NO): NO